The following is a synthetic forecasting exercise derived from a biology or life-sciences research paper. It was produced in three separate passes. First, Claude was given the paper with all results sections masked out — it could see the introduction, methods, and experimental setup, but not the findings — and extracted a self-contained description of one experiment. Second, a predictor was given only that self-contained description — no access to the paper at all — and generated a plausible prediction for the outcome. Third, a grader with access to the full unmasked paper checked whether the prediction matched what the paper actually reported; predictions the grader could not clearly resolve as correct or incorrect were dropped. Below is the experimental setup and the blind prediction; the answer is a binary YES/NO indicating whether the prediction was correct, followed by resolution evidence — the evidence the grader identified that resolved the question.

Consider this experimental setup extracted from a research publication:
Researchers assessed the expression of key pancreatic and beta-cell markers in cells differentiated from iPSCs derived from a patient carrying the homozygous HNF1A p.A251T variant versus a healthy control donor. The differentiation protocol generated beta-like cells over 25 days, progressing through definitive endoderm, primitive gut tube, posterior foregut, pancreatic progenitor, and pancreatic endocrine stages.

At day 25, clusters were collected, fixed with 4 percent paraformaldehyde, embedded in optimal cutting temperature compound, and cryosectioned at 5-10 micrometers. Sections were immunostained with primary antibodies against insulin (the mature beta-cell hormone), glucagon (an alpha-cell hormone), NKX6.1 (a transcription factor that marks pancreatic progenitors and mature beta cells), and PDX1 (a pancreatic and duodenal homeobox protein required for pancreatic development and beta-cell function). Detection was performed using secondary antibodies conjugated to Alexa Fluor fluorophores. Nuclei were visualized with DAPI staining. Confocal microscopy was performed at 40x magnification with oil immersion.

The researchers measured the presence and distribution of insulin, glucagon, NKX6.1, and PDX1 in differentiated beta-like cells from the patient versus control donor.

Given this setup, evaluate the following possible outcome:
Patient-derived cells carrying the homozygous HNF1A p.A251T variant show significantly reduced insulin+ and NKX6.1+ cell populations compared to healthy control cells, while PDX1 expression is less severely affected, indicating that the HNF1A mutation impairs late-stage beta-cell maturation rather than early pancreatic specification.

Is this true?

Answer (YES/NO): NO